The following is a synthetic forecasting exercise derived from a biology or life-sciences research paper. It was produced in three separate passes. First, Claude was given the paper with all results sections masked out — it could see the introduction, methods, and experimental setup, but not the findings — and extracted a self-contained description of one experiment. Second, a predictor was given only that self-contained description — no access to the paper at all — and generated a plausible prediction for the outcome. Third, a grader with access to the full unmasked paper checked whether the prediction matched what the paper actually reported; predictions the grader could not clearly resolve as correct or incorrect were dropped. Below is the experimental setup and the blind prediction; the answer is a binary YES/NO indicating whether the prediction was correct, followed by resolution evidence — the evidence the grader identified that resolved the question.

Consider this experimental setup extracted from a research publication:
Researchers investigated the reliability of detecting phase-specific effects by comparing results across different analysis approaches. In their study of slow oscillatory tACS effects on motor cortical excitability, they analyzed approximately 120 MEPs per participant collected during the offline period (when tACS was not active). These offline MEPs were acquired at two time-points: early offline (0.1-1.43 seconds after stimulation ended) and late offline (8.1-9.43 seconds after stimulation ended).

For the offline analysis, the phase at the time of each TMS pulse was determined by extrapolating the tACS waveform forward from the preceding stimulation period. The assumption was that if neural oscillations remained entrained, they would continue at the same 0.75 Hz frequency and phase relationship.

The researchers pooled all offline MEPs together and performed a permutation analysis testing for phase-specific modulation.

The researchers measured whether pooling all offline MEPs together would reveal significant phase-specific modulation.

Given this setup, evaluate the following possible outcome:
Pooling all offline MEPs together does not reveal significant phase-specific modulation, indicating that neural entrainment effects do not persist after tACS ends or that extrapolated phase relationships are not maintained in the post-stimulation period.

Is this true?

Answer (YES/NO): YES